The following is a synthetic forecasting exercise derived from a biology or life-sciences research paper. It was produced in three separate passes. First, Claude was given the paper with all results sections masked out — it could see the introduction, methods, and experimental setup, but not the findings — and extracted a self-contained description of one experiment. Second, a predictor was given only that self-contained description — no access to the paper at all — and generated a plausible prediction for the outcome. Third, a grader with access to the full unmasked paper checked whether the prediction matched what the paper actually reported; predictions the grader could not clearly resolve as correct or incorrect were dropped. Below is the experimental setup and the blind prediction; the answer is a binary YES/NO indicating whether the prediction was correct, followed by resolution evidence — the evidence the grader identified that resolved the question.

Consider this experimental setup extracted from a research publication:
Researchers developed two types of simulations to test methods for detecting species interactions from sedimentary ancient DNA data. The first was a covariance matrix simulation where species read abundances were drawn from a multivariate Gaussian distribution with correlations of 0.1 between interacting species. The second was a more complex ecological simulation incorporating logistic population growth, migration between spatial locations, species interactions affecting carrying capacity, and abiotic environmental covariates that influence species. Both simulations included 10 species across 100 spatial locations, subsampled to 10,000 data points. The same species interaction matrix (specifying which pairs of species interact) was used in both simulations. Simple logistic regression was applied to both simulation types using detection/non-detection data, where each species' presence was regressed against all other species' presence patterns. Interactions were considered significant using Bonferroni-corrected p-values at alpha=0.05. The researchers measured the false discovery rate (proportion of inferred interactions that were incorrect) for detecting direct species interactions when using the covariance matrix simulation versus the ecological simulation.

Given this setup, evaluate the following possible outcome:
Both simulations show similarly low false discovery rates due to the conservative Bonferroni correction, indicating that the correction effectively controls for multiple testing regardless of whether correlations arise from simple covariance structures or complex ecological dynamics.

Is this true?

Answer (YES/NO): NO